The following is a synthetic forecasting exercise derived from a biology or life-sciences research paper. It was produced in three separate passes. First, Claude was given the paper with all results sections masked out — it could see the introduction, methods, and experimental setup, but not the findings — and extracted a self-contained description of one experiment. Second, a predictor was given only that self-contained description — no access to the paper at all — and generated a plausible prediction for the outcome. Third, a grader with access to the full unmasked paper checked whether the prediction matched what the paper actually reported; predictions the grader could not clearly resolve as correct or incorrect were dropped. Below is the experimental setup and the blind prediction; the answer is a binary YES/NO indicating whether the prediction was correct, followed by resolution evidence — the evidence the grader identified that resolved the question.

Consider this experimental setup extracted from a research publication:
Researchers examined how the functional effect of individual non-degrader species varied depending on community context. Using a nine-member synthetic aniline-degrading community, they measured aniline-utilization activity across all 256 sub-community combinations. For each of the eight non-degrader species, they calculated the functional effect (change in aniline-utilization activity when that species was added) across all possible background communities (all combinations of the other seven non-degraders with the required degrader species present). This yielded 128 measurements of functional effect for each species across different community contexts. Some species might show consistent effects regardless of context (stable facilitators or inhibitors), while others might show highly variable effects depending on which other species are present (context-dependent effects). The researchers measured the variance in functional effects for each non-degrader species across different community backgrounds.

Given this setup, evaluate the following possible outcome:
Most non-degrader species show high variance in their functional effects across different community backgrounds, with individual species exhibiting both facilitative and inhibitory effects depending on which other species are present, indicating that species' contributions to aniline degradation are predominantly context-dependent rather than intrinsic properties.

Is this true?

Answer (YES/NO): NO